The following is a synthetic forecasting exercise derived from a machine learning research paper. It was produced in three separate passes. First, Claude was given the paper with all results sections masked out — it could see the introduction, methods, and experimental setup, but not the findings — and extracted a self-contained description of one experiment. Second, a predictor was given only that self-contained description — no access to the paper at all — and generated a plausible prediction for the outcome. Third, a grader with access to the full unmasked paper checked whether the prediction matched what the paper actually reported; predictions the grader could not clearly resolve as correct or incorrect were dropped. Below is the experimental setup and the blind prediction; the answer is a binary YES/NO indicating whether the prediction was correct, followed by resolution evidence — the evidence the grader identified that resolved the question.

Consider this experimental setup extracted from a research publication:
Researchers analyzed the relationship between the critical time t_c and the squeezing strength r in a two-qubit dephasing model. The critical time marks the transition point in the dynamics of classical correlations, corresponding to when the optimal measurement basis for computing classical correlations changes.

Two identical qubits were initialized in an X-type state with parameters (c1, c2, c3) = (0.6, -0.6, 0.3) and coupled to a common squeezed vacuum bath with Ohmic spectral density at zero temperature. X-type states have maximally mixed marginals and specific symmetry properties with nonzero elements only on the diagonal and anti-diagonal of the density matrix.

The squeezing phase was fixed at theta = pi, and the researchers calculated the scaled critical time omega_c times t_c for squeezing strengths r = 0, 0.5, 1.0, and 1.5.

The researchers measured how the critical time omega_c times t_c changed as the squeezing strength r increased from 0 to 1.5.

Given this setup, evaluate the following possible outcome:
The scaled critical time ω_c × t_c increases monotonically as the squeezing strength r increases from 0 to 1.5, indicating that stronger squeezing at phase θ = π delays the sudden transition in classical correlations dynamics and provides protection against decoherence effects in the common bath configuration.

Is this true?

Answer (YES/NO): NO